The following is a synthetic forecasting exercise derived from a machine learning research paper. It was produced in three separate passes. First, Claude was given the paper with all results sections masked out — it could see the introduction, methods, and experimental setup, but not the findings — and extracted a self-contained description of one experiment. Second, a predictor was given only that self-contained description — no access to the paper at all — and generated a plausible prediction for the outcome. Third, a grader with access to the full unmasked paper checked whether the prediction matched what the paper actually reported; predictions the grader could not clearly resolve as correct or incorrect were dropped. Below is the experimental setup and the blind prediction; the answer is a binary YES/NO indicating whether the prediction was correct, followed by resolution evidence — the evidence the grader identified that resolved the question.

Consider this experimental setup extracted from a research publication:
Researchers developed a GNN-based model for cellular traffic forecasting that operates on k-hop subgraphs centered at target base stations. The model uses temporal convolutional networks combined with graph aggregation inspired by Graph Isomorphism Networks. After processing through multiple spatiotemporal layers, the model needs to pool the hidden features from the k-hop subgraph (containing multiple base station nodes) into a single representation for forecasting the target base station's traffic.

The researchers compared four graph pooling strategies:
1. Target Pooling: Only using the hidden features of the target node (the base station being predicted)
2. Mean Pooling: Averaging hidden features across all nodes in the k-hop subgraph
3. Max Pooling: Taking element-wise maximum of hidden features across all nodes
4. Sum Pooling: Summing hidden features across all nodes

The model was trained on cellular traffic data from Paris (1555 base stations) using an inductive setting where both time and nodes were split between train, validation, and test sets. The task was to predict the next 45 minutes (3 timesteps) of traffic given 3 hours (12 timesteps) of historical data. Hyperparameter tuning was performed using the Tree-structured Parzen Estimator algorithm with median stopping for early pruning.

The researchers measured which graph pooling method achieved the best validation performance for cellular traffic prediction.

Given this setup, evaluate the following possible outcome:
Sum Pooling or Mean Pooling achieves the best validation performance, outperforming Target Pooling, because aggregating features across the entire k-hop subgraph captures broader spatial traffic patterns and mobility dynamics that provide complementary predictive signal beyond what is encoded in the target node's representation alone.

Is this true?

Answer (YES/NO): NO